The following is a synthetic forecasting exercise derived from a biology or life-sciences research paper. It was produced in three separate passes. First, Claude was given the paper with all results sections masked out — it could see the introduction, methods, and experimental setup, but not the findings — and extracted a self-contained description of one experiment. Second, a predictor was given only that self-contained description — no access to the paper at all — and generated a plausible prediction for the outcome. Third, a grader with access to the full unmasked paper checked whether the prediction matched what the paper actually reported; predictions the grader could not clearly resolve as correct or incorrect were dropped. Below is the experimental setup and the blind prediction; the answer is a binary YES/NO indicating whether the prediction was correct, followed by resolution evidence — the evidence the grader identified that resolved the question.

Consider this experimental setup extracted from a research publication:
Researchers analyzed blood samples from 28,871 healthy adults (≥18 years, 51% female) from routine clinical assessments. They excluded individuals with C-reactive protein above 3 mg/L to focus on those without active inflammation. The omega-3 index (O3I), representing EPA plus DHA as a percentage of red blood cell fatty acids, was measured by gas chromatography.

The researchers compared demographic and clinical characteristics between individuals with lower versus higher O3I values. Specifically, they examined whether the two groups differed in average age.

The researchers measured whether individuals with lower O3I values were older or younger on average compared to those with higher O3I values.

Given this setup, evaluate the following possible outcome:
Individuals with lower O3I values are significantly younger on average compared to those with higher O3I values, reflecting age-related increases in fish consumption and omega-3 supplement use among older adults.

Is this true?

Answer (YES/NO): YES